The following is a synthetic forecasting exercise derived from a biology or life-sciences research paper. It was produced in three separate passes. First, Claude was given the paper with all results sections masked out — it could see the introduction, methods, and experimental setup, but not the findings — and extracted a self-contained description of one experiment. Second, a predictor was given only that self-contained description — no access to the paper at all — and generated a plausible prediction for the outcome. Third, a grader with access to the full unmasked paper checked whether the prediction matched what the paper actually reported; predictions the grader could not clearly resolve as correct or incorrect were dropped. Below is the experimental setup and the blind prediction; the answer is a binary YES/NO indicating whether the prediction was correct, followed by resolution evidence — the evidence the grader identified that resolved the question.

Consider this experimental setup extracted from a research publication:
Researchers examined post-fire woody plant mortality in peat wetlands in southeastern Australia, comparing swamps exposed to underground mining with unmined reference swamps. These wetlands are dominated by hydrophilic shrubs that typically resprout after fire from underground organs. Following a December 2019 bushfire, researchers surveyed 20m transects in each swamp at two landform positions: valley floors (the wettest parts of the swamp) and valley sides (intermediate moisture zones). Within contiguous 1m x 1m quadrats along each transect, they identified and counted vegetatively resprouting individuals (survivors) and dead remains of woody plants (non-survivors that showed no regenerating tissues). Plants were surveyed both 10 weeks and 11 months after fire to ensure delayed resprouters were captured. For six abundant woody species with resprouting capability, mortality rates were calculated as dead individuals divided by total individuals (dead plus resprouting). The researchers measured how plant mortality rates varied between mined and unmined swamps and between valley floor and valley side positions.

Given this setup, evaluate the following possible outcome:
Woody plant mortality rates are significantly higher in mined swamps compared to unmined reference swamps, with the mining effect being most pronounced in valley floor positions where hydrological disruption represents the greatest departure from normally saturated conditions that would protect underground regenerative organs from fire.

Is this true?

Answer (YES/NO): YES